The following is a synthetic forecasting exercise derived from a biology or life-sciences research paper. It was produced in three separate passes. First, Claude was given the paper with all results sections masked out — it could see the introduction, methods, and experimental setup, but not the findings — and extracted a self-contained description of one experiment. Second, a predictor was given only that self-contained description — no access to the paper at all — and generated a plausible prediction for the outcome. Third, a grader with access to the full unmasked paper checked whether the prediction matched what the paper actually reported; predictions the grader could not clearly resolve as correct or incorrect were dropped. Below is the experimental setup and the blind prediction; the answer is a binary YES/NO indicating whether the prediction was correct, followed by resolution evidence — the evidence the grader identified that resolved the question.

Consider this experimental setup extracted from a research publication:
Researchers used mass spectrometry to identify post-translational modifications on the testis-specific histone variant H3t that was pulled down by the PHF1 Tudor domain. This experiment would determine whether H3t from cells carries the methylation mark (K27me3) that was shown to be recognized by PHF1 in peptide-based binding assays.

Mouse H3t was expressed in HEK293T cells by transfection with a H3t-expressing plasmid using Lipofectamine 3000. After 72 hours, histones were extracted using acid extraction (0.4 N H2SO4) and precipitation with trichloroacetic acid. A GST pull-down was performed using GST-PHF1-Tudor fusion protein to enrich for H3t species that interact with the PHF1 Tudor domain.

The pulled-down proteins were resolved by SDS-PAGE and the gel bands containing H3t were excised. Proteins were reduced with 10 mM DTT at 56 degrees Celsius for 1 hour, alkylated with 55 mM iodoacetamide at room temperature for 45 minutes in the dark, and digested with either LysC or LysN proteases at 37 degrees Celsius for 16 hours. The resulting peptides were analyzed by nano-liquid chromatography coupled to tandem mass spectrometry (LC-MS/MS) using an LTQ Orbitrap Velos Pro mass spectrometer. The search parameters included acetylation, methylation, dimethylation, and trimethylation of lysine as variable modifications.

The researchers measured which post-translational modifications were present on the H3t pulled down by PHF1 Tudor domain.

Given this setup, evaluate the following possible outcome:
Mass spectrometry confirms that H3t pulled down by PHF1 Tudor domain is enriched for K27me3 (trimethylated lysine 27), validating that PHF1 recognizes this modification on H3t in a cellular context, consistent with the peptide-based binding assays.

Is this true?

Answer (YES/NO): YES